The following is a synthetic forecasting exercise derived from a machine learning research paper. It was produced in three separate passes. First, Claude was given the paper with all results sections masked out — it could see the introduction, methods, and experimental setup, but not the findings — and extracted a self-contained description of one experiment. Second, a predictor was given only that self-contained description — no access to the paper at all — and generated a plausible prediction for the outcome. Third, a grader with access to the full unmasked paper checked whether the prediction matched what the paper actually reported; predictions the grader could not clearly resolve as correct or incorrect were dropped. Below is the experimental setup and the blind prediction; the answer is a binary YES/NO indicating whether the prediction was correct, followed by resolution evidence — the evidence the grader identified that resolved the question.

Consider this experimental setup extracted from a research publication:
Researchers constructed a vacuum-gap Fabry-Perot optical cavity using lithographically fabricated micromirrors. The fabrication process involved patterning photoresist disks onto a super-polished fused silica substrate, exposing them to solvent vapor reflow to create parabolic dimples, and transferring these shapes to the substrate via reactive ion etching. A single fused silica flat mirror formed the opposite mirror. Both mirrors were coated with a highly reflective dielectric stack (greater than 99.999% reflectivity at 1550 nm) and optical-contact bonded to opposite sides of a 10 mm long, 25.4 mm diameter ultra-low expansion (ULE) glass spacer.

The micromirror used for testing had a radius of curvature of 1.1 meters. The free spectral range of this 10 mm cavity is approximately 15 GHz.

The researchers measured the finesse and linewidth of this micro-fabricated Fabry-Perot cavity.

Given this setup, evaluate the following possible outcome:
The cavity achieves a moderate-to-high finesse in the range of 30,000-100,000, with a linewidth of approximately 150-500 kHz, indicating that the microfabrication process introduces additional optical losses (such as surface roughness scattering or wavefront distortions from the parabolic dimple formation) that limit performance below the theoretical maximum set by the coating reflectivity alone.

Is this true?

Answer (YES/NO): NO